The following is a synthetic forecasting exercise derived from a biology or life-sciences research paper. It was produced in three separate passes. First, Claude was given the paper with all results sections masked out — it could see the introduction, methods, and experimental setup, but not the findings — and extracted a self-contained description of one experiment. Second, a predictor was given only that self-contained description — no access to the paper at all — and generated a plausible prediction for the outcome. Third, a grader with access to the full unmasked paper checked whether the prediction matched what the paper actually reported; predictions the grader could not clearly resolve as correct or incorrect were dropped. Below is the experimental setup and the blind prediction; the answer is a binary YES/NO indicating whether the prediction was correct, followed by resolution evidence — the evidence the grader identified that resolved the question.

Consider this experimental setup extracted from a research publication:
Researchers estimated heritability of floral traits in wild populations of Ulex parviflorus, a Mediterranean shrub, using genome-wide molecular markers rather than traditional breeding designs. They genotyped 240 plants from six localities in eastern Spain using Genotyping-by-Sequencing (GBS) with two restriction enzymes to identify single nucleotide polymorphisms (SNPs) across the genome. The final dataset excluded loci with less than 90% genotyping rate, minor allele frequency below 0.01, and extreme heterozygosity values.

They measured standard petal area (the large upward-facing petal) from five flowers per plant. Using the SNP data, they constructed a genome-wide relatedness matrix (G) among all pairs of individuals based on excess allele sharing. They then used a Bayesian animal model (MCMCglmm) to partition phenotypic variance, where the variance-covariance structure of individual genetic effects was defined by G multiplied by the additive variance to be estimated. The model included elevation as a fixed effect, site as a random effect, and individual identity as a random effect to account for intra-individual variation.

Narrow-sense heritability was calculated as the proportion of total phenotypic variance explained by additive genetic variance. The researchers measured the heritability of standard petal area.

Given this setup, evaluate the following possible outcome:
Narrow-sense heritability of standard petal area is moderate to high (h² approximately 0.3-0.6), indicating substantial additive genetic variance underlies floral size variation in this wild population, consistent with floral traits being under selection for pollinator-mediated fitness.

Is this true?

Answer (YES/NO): NO